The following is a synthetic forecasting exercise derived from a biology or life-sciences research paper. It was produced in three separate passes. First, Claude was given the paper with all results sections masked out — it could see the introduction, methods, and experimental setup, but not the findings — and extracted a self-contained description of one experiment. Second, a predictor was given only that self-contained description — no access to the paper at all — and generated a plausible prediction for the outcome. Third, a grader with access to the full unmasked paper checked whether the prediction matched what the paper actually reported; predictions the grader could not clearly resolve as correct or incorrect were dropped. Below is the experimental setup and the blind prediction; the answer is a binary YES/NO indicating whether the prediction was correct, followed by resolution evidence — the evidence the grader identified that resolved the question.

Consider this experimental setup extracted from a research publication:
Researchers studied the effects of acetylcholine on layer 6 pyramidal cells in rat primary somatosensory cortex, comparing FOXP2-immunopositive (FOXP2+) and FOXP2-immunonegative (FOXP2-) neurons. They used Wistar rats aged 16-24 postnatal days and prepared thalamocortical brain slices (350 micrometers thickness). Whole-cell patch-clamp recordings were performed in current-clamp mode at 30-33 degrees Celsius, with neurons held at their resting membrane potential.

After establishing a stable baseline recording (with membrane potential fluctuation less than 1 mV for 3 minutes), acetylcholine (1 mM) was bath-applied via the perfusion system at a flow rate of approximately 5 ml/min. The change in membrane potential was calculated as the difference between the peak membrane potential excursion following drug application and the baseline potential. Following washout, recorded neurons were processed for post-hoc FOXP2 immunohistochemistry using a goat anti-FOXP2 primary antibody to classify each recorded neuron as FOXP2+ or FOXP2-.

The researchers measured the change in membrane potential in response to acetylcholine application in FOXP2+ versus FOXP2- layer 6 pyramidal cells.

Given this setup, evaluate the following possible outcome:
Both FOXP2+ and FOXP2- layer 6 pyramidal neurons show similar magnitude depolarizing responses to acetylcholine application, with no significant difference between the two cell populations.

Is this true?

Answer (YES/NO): NO